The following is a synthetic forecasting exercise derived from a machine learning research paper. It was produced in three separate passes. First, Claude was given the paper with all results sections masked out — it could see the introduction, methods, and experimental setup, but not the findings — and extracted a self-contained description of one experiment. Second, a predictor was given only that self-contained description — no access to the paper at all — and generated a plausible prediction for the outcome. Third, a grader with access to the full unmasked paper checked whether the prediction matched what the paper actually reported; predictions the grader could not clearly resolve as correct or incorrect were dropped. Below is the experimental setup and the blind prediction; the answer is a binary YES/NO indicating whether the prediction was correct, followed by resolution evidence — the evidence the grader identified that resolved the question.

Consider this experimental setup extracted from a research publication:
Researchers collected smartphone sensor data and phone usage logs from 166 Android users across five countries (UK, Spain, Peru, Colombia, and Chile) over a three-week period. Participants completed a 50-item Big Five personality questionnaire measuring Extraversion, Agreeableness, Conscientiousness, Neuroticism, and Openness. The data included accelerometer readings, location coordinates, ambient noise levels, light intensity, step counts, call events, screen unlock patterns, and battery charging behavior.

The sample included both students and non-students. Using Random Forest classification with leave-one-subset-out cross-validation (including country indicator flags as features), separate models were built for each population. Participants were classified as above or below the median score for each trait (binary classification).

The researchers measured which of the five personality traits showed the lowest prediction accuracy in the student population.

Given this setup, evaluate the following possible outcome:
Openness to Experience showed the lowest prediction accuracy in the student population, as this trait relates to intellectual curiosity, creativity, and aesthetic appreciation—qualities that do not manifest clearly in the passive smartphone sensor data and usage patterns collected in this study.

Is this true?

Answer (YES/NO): NO